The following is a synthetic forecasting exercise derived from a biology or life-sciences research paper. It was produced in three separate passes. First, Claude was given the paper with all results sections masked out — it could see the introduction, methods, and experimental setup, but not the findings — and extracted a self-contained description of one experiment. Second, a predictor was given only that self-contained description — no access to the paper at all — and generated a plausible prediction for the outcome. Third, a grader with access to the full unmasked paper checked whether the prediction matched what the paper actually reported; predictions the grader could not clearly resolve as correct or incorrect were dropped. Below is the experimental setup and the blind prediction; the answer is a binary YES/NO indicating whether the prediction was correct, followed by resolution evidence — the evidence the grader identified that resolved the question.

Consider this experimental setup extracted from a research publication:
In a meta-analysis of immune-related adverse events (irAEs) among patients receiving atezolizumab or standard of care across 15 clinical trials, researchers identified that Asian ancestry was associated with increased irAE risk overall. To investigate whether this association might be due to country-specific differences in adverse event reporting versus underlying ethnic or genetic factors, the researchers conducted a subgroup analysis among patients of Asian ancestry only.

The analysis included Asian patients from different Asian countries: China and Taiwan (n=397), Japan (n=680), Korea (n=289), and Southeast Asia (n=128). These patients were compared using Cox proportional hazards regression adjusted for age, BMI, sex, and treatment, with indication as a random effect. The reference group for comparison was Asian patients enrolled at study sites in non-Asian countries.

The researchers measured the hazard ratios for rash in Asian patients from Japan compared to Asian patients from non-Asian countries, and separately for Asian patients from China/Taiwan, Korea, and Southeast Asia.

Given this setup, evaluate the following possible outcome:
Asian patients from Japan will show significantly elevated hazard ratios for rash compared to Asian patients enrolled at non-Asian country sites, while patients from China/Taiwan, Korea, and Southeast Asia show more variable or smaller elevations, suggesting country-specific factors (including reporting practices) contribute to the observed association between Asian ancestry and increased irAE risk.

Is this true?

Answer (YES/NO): NO